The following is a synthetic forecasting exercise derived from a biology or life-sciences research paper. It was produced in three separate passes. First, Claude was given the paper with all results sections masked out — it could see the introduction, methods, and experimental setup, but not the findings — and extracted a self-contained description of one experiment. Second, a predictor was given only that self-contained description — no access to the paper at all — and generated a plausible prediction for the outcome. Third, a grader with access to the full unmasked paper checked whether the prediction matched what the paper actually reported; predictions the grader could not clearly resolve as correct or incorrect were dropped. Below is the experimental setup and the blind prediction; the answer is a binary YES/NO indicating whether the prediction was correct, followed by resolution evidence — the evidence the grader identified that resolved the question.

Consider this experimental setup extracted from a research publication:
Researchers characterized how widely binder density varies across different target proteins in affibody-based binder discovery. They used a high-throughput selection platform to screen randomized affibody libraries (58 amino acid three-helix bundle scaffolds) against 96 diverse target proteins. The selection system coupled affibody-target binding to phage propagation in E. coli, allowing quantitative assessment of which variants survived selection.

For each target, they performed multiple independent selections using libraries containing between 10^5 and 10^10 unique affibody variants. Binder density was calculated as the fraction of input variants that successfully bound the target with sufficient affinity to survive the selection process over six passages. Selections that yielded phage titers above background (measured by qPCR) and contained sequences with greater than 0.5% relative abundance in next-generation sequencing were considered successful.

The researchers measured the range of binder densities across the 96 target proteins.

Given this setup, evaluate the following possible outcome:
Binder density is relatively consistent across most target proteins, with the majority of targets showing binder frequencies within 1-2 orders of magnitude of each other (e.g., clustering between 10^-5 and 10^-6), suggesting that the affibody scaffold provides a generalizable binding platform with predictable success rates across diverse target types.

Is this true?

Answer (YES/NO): NO